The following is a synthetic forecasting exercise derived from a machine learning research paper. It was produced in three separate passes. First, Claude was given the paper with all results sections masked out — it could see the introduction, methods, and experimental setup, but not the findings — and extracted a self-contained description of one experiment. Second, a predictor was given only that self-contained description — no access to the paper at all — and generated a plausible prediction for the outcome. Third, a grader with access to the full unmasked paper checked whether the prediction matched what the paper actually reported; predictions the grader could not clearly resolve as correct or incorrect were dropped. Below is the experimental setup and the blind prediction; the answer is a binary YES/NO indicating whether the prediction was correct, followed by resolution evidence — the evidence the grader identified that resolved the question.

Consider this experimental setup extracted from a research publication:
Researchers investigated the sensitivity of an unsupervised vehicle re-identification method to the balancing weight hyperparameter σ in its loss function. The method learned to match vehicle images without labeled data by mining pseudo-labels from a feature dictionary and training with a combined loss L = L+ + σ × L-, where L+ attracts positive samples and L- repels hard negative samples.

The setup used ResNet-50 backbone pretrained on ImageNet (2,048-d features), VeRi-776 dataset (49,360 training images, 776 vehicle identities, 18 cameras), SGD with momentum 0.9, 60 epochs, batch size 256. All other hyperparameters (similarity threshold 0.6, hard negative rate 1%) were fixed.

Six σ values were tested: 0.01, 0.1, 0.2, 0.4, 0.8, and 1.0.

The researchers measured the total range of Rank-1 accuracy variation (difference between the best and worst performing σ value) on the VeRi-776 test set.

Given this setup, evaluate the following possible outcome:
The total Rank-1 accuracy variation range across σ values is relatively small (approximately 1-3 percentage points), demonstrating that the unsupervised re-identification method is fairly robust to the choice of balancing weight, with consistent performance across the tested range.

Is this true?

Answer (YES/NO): NO